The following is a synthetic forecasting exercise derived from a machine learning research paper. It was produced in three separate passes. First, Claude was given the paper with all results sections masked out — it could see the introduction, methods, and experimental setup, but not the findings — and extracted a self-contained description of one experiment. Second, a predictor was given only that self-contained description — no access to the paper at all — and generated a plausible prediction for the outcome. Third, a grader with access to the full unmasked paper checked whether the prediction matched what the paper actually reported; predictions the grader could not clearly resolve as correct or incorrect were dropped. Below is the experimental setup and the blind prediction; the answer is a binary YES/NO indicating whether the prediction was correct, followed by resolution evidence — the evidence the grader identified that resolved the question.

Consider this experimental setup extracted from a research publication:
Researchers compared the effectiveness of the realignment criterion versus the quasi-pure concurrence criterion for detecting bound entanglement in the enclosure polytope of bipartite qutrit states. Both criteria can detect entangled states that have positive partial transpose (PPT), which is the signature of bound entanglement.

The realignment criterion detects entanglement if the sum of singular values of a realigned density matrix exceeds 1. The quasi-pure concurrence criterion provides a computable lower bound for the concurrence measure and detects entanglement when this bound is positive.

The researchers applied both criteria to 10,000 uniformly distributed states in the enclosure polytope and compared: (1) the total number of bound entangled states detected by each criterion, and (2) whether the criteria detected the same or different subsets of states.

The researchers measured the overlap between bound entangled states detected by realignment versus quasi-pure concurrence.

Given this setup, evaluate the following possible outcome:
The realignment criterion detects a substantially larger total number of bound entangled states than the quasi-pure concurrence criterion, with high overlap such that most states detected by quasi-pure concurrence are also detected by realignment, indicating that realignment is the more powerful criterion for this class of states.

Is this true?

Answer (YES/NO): NO